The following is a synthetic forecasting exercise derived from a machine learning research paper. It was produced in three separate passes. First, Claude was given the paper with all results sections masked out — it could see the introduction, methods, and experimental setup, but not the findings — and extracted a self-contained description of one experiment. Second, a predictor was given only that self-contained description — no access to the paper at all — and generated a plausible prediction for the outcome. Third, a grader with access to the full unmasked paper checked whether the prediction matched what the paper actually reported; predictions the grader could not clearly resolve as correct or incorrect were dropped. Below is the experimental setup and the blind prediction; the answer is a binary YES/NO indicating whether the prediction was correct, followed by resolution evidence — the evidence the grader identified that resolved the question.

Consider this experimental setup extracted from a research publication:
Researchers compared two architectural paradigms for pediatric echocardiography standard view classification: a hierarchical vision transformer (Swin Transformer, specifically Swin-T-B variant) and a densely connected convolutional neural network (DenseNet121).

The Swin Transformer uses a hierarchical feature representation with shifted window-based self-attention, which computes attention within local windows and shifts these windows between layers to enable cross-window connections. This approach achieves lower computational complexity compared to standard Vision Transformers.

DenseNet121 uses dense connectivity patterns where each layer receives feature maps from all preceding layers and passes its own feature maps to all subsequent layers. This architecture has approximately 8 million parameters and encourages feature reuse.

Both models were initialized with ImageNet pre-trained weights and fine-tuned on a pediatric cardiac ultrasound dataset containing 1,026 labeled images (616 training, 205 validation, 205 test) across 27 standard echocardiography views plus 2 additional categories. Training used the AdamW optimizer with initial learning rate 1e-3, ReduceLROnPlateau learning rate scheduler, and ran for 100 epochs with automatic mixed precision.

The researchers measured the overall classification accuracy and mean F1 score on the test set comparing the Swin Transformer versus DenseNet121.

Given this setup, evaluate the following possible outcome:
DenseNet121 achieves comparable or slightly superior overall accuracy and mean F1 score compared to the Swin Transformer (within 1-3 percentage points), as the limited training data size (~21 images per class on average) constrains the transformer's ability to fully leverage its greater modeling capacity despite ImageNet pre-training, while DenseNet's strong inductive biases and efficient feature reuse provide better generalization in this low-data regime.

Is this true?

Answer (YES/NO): YES